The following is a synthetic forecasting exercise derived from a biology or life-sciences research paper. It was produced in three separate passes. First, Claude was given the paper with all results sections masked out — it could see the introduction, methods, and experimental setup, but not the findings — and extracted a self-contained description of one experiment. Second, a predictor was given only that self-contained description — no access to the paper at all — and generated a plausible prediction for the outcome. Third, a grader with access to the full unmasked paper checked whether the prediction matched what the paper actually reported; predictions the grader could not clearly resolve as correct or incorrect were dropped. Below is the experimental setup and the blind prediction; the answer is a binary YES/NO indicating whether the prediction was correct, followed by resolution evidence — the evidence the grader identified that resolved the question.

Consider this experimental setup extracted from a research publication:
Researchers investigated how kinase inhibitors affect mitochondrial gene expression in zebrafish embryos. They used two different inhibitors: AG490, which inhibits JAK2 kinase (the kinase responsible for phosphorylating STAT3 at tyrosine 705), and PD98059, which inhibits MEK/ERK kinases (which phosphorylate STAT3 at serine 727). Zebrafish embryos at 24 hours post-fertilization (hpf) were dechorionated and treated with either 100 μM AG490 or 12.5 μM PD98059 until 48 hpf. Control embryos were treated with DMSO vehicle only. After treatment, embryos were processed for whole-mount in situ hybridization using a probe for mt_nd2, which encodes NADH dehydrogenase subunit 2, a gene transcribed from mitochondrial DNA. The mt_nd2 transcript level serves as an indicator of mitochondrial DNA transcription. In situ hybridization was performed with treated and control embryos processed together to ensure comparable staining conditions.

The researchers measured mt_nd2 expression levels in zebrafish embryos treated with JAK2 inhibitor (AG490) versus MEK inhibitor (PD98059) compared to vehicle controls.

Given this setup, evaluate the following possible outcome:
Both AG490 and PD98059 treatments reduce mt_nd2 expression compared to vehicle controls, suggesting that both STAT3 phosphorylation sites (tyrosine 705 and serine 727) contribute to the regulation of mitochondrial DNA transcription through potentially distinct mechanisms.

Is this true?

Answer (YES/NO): NO